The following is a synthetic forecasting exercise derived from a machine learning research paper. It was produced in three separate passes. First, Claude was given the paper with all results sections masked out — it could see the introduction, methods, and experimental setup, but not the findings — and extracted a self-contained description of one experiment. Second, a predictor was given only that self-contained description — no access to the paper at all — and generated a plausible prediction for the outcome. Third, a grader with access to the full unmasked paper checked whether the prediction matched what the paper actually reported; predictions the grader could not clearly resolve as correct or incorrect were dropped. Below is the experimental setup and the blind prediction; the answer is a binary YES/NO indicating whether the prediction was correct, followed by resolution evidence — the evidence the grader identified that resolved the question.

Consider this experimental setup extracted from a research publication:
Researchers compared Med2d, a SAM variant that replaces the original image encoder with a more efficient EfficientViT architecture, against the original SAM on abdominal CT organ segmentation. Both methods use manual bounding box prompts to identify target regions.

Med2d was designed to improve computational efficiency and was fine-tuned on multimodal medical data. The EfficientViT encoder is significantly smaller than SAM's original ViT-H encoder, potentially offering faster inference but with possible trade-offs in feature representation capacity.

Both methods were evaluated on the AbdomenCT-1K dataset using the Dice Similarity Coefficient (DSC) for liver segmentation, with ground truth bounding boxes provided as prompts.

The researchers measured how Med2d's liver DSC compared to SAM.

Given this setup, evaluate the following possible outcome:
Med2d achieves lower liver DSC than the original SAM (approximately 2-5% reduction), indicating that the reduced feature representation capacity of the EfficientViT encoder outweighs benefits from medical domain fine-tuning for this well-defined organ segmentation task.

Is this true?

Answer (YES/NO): NO